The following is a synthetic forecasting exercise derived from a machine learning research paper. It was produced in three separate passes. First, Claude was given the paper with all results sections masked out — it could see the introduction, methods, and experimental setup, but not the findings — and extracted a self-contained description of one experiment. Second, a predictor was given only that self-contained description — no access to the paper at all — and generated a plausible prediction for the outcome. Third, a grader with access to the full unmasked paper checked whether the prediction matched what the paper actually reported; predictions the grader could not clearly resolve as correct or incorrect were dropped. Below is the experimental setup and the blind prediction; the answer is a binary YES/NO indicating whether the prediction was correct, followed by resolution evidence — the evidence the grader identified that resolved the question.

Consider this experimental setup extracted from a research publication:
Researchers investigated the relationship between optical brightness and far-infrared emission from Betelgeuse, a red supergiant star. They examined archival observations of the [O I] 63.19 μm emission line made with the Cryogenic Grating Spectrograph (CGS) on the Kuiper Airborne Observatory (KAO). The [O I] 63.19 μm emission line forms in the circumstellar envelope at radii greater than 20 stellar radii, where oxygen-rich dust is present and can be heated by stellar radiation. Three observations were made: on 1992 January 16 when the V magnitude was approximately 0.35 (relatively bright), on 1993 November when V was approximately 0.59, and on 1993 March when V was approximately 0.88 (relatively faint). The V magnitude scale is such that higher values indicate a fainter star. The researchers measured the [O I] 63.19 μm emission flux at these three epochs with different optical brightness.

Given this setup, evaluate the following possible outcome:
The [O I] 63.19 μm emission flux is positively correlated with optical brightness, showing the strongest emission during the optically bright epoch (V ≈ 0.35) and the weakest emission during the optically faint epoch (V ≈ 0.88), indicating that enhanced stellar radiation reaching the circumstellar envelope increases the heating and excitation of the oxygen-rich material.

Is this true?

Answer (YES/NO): YES